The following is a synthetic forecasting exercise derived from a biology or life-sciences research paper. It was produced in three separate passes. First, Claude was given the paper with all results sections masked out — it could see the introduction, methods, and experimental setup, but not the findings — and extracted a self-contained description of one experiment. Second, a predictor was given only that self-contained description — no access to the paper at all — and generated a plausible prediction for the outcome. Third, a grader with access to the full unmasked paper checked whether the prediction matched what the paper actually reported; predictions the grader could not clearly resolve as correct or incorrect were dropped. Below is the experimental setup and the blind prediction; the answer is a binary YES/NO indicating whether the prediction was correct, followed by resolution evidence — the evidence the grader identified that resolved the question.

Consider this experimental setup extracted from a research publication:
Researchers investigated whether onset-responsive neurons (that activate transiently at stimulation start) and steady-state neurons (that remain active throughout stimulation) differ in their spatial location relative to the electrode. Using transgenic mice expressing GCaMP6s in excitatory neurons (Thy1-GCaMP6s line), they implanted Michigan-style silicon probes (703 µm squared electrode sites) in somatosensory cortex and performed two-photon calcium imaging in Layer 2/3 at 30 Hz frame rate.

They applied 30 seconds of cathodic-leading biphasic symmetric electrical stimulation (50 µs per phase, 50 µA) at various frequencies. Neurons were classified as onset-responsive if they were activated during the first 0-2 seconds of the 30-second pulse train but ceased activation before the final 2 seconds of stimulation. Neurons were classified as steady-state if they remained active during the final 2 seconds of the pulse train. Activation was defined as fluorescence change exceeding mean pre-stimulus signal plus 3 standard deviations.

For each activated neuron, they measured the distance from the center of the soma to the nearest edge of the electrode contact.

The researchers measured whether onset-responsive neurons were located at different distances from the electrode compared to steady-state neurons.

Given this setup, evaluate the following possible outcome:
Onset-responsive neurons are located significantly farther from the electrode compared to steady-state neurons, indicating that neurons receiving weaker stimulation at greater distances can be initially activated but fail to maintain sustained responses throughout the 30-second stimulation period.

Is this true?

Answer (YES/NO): YES